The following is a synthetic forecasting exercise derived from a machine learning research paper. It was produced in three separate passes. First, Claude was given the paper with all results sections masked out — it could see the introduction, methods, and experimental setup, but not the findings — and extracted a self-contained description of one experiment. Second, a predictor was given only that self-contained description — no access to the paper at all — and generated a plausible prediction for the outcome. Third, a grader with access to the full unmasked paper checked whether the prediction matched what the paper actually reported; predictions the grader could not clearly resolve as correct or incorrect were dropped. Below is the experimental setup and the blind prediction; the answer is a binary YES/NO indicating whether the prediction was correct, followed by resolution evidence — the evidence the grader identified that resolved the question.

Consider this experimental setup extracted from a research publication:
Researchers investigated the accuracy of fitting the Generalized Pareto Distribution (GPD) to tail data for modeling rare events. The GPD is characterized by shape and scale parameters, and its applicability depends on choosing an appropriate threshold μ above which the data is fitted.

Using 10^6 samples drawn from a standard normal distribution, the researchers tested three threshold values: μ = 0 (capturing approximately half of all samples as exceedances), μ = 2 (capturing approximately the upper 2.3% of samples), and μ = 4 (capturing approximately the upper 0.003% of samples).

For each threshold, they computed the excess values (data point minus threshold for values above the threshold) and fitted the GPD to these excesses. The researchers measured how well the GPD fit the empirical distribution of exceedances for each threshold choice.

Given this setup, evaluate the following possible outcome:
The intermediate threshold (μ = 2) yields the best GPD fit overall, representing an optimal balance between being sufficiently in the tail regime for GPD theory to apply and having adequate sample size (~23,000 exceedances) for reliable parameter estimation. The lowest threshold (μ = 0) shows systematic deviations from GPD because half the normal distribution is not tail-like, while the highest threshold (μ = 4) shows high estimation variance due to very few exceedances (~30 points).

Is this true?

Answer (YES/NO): YES